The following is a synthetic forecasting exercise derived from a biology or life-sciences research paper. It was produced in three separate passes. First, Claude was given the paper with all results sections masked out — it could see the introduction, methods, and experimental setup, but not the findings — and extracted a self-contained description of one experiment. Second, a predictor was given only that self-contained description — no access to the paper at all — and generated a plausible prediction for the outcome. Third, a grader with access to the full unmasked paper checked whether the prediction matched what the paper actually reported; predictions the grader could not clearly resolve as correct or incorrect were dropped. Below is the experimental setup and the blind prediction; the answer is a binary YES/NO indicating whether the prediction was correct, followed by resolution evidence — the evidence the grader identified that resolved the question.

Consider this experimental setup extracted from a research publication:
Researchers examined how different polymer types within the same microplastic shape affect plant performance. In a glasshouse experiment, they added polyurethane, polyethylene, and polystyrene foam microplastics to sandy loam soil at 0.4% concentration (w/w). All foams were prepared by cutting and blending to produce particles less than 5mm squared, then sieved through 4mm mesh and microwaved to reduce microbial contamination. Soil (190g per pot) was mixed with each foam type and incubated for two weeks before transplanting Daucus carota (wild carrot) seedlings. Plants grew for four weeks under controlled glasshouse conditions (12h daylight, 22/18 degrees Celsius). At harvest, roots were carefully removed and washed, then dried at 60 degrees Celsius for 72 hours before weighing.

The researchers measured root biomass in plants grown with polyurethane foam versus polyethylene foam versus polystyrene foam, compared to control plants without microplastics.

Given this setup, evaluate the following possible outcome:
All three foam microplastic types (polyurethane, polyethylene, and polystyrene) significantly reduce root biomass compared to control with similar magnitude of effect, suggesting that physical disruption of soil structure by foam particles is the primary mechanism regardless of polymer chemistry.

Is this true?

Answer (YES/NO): NO